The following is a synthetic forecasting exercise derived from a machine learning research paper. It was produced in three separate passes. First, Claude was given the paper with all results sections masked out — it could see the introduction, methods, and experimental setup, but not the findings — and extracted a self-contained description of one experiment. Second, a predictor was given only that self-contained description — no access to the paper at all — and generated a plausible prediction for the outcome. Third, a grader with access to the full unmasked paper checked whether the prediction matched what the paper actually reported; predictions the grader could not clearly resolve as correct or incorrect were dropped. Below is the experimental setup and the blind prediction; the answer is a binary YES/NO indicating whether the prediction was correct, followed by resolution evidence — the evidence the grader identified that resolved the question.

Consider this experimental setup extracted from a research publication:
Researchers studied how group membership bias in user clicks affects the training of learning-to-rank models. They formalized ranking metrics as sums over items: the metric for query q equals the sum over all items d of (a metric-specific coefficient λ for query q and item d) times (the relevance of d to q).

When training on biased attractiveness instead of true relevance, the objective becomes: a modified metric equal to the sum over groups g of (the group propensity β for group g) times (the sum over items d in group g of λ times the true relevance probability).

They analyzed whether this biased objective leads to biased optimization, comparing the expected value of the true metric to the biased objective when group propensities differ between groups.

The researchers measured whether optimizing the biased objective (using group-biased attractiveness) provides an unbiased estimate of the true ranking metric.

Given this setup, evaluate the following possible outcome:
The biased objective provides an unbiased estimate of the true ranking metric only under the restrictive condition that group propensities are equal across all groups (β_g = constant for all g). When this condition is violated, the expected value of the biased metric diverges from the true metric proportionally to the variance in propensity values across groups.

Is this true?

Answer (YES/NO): NO